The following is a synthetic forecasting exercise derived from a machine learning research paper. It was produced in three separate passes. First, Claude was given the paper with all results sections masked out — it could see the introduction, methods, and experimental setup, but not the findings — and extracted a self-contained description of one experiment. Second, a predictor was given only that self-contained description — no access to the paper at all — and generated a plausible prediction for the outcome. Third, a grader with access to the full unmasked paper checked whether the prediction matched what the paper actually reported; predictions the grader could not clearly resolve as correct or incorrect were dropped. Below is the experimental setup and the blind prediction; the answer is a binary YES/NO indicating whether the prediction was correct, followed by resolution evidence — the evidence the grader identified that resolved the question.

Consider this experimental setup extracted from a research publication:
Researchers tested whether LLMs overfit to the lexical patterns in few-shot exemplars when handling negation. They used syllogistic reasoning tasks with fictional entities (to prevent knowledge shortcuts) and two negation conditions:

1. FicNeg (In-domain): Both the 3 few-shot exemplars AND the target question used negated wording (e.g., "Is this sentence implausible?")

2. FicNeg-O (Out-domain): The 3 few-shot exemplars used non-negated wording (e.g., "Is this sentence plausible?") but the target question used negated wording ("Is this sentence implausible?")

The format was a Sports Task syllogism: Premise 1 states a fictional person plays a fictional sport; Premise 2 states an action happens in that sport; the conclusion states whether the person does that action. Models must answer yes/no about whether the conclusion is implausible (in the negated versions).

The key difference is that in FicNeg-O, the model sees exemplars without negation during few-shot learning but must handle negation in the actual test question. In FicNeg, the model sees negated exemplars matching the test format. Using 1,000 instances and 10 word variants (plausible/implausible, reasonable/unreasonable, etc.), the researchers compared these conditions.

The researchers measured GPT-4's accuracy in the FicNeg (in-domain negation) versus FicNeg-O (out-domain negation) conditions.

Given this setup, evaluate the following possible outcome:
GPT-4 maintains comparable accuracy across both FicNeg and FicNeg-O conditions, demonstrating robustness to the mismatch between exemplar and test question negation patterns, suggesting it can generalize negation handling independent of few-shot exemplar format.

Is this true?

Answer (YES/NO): NO